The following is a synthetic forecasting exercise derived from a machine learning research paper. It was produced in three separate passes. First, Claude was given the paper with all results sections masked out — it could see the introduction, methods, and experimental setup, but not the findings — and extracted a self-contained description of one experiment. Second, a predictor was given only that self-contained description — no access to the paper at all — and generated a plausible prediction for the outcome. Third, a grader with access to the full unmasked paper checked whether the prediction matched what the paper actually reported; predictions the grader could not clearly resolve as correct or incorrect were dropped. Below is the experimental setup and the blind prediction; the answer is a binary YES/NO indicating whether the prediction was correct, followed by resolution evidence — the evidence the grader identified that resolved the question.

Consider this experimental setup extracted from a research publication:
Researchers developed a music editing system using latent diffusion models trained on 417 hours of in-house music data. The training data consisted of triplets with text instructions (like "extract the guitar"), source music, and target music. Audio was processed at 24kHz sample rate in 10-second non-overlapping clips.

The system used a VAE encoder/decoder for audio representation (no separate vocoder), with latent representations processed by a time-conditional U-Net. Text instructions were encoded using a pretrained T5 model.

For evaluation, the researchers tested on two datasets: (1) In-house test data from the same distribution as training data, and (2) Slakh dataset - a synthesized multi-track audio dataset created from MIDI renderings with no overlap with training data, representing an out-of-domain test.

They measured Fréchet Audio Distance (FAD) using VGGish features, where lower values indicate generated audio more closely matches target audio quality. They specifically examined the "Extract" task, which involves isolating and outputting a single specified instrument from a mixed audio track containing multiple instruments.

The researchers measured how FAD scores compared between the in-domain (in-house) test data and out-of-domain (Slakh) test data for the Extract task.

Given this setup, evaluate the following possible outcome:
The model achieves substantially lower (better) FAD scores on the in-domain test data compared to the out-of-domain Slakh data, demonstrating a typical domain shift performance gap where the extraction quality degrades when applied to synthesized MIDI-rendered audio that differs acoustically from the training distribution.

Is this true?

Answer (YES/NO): YES